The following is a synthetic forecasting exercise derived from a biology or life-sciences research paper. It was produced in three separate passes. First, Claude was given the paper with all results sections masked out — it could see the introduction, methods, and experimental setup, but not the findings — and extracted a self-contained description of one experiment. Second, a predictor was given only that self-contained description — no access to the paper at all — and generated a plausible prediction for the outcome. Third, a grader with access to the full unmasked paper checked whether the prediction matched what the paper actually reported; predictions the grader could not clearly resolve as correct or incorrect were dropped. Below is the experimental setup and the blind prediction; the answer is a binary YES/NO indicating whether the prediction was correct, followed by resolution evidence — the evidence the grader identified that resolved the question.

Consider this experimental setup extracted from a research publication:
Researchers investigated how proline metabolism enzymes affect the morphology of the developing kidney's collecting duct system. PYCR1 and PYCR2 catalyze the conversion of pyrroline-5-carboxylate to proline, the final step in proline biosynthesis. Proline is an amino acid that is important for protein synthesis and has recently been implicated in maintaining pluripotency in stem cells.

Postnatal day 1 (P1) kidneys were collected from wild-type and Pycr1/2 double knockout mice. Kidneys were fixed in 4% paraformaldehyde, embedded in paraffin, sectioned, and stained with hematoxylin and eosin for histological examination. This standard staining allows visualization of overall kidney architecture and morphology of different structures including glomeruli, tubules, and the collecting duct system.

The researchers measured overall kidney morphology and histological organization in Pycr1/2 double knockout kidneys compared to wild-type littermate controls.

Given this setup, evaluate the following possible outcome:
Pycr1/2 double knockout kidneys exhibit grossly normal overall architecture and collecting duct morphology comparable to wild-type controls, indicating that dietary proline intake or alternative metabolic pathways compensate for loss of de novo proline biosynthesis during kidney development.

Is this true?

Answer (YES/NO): NO